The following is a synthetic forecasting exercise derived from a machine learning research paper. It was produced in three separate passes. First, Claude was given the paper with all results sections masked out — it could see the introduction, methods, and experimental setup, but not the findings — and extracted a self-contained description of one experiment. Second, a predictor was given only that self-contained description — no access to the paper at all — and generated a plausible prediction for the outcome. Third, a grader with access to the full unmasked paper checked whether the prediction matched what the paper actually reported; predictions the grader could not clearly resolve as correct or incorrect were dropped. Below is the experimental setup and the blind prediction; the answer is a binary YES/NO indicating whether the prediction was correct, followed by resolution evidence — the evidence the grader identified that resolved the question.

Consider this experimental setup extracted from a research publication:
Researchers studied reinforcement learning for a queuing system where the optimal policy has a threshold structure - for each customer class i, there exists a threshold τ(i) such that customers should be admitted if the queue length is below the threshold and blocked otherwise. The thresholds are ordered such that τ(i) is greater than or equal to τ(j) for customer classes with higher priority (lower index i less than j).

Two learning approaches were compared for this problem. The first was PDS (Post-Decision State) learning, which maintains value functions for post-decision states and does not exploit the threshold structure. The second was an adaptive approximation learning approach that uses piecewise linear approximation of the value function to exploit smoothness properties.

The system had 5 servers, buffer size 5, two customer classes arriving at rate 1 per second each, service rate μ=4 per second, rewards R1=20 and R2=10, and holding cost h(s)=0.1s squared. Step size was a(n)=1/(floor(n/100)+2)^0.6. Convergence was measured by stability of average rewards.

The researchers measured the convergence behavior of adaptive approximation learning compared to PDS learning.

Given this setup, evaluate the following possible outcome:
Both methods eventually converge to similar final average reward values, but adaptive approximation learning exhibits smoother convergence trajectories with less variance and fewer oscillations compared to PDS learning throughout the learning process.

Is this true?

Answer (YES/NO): NO